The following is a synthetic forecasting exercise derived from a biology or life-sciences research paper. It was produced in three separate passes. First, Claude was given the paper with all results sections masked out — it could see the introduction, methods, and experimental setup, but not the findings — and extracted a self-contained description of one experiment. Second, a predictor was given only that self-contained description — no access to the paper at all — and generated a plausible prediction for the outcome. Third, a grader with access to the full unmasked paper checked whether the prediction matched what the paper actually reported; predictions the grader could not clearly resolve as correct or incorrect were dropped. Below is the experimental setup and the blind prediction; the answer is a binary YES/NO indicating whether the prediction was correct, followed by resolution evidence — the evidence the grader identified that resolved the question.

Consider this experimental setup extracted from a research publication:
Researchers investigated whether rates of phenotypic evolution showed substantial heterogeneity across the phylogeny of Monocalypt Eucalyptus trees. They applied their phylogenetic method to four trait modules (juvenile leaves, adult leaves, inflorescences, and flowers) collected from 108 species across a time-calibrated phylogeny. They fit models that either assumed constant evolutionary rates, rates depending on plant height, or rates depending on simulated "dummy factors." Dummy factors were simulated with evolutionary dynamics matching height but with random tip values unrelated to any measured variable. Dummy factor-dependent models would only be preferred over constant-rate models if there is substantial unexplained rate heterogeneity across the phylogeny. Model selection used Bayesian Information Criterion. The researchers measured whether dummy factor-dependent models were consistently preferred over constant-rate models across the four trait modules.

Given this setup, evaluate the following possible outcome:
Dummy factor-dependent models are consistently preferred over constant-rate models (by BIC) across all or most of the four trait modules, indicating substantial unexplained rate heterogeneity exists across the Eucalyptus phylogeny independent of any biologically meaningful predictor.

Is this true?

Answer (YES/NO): YES